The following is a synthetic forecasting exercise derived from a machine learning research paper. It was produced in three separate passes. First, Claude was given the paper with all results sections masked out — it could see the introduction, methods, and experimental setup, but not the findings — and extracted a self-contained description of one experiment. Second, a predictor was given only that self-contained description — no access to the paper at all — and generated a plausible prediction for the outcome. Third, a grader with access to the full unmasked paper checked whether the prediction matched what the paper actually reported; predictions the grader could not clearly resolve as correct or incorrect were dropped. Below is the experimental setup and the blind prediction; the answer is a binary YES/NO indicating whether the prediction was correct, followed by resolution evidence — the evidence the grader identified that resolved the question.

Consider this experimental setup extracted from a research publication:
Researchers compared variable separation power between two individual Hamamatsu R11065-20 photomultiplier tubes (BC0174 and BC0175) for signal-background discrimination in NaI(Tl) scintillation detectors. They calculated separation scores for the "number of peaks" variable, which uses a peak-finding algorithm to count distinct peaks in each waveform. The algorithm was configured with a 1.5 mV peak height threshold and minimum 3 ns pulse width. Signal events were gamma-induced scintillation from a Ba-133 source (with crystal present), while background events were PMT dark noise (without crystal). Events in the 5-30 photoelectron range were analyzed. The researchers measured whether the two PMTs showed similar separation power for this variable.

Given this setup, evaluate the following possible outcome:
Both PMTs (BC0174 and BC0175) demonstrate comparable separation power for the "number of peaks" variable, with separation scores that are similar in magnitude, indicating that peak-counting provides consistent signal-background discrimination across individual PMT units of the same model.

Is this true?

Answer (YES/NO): NO